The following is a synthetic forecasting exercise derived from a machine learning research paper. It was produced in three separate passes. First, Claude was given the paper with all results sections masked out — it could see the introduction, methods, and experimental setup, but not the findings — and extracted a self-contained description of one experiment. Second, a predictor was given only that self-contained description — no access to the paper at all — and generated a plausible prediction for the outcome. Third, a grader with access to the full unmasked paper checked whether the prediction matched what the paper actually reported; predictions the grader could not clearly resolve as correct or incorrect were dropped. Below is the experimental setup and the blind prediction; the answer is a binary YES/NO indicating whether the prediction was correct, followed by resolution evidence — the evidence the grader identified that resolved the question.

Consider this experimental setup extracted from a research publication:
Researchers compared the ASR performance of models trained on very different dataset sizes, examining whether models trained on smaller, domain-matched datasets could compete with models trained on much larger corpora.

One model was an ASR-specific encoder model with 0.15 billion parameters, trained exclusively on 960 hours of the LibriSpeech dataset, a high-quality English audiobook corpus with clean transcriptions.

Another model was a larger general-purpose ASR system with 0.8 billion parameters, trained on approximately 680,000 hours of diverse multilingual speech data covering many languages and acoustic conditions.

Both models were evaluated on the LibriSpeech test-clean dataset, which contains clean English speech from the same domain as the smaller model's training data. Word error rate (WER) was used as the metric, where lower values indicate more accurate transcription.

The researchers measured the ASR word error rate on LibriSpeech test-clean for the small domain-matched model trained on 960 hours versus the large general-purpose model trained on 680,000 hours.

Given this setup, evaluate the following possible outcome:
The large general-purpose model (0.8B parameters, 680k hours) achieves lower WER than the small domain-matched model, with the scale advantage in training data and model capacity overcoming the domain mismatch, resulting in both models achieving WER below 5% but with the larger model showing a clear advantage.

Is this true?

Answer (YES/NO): NO